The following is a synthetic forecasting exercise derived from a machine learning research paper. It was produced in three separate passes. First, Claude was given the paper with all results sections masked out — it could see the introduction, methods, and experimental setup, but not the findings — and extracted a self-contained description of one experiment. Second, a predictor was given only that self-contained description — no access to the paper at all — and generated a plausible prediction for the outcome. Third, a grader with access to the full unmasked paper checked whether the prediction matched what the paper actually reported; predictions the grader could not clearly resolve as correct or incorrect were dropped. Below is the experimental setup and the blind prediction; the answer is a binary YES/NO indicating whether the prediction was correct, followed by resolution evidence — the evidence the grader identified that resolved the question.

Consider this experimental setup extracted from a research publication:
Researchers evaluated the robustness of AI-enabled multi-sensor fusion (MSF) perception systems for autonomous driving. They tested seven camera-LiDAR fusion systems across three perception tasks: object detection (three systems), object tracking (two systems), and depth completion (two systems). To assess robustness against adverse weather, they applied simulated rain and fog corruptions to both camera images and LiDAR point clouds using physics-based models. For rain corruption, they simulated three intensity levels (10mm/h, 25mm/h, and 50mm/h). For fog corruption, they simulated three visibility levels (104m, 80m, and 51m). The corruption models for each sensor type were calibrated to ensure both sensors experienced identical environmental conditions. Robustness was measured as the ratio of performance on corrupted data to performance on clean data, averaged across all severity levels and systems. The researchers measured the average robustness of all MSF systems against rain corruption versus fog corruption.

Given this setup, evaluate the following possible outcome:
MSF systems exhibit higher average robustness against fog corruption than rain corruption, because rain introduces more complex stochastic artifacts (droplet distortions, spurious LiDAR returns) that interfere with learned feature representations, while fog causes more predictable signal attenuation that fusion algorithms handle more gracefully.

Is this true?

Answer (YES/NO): NO